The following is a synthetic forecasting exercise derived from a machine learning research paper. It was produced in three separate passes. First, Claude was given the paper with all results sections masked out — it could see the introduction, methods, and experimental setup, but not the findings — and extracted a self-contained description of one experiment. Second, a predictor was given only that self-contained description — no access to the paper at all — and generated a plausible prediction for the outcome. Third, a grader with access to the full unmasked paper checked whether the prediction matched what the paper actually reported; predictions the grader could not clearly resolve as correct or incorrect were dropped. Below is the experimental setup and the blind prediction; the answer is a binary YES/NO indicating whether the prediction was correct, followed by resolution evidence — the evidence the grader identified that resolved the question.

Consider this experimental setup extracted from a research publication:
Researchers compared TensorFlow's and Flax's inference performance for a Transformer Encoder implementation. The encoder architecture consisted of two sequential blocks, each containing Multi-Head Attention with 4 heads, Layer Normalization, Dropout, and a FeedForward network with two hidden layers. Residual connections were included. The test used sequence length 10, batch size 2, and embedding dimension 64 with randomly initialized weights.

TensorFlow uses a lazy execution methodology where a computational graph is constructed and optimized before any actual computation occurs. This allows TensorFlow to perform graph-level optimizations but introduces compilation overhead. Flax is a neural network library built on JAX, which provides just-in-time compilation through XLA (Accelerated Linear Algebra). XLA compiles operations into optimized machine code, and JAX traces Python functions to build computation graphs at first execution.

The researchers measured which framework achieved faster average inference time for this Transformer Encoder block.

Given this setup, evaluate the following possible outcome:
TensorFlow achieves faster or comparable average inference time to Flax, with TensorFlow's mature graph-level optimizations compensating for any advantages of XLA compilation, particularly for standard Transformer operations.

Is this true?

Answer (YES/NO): NO